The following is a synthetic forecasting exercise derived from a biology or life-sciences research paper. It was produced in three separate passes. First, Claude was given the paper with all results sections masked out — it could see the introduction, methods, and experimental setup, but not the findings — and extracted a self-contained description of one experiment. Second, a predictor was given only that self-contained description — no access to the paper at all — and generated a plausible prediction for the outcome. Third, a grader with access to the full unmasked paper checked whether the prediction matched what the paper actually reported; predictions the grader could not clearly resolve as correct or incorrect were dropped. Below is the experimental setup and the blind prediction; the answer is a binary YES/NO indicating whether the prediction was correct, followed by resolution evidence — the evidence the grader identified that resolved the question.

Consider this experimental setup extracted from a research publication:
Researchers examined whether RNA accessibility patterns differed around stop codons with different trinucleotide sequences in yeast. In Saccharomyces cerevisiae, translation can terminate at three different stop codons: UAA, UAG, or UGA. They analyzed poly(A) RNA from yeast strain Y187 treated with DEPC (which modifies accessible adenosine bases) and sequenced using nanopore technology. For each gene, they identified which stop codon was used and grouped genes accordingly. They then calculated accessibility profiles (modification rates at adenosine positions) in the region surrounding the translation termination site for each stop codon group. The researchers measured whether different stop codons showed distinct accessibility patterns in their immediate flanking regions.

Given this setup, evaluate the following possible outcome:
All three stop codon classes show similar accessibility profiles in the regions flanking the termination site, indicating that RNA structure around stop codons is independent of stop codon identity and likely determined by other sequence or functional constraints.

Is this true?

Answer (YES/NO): NO